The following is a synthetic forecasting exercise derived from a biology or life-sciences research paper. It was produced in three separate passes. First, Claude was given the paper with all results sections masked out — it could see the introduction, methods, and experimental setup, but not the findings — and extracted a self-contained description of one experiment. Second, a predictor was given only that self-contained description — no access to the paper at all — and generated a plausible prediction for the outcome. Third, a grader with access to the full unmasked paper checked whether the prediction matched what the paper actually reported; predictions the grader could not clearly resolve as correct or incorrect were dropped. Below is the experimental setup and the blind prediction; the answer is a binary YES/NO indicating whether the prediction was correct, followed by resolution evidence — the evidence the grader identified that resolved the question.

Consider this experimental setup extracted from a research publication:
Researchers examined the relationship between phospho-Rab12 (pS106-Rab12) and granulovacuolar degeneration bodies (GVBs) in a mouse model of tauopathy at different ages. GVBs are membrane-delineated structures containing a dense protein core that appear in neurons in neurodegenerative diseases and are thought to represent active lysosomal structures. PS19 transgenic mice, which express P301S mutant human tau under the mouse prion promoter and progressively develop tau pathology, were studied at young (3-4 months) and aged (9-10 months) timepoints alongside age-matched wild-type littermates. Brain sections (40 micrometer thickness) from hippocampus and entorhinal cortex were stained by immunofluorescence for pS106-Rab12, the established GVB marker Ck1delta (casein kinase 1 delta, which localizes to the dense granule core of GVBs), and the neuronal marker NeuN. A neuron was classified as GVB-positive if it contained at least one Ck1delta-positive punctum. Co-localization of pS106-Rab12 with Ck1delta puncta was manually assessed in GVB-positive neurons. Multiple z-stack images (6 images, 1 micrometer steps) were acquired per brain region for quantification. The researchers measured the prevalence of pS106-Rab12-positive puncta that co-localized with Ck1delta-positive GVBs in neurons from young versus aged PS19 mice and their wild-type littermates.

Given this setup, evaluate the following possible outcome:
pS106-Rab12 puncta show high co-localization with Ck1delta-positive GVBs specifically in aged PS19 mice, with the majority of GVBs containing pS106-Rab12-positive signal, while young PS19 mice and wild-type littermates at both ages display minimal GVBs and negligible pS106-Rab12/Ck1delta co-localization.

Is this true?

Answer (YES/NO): YES